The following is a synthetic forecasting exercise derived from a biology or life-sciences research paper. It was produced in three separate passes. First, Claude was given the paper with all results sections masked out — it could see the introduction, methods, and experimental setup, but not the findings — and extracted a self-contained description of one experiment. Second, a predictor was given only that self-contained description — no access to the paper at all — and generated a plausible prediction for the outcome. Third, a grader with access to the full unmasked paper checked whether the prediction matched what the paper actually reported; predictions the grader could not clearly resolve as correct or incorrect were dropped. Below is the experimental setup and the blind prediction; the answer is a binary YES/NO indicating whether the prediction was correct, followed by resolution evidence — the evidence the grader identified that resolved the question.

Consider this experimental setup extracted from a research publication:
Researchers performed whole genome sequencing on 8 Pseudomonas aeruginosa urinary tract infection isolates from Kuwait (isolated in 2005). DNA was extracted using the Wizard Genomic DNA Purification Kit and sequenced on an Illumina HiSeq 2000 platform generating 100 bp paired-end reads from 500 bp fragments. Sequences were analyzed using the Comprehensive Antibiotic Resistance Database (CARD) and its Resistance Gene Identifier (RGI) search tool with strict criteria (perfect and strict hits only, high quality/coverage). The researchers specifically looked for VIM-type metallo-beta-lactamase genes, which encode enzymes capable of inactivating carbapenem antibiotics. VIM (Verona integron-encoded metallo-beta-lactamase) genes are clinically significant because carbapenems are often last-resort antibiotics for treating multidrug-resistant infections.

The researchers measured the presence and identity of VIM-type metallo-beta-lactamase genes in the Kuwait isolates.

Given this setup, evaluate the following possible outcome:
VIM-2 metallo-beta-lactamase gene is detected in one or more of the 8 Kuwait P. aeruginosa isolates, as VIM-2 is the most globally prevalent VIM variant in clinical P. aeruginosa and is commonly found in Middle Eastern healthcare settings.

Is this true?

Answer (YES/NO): NO